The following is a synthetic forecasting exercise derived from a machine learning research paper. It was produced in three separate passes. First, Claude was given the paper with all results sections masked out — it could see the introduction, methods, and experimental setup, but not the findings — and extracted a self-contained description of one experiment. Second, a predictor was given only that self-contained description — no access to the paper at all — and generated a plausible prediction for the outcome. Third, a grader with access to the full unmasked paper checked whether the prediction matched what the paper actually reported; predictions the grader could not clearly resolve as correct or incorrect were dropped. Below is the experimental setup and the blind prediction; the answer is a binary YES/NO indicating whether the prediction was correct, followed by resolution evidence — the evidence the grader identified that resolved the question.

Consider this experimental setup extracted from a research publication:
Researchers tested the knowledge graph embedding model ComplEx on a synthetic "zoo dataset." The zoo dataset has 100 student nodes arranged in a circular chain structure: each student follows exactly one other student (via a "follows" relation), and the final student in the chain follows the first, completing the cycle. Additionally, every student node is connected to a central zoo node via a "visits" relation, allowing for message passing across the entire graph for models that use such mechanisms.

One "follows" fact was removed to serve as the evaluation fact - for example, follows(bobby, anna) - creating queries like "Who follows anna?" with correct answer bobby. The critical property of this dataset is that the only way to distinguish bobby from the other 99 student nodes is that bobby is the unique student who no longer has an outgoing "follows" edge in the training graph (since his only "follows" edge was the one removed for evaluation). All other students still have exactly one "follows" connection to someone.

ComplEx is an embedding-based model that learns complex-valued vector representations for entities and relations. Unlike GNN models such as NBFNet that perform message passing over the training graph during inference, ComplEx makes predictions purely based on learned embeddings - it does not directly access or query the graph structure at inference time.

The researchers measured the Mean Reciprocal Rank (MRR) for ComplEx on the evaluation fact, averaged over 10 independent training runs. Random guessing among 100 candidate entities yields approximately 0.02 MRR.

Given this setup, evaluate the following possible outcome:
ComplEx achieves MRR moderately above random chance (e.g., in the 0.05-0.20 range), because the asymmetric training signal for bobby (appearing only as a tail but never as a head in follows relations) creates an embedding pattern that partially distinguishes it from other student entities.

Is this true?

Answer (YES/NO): NO